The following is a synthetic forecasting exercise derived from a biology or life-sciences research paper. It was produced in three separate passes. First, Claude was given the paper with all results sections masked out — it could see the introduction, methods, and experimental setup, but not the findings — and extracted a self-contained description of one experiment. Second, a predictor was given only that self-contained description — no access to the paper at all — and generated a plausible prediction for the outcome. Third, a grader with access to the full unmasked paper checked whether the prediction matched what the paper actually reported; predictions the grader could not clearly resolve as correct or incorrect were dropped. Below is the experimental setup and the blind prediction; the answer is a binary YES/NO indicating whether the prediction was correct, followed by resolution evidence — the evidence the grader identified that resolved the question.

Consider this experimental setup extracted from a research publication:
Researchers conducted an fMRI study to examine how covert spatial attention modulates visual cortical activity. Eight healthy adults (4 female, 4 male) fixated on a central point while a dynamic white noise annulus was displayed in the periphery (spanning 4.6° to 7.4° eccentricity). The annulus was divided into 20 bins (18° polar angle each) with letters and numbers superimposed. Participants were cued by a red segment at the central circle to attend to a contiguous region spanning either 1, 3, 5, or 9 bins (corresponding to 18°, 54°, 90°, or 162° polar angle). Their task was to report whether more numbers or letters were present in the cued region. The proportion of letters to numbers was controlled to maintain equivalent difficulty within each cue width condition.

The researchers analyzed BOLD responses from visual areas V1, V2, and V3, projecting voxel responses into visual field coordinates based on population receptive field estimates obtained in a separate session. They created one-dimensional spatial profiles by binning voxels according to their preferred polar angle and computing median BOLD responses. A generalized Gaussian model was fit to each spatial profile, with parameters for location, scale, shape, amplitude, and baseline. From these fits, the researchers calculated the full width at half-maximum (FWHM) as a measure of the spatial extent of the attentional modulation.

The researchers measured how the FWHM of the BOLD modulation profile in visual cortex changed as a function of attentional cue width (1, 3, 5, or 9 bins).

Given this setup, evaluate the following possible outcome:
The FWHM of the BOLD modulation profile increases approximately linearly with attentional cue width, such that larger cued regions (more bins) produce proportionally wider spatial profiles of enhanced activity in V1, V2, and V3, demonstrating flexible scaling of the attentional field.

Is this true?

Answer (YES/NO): NO